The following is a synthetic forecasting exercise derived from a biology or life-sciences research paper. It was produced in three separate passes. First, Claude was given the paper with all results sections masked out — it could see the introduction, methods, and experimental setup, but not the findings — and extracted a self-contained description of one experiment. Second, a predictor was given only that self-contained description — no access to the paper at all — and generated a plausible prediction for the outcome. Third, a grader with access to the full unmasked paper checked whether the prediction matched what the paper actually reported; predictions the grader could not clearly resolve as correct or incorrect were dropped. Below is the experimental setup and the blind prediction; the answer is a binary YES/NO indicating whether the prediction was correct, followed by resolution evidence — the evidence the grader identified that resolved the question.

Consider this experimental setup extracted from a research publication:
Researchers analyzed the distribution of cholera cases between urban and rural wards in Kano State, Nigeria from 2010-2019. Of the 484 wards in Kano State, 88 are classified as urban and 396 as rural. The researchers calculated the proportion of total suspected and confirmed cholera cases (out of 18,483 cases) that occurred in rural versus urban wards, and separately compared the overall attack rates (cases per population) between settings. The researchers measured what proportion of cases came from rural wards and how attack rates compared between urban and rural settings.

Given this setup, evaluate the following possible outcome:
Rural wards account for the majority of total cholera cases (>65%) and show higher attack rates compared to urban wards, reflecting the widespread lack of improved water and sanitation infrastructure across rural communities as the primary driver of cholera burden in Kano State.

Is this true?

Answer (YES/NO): NO